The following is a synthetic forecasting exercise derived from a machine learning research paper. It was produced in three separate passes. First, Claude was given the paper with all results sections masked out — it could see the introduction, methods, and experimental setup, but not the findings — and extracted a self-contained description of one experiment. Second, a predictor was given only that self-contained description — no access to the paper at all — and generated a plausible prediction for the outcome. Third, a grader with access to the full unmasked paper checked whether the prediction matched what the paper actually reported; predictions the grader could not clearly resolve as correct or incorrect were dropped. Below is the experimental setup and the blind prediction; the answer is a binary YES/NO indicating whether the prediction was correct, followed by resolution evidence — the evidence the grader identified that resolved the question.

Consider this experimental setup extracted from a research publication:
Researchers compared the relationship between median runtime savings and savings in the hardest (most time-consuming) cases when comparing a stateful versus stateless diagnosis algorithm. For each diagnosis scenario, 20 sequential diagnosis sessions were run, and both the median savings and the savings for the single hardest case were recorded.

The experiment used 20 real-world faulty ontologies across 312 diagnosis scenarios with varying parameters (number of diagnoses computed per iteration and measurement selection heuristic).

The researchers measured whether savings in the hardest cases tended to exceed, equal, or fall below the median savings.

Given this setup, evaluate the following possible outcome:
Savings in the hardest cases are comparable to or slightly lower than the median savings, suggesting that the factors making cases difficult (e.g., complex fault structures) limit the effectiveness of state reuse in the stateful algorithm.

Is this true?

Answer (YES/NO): NO